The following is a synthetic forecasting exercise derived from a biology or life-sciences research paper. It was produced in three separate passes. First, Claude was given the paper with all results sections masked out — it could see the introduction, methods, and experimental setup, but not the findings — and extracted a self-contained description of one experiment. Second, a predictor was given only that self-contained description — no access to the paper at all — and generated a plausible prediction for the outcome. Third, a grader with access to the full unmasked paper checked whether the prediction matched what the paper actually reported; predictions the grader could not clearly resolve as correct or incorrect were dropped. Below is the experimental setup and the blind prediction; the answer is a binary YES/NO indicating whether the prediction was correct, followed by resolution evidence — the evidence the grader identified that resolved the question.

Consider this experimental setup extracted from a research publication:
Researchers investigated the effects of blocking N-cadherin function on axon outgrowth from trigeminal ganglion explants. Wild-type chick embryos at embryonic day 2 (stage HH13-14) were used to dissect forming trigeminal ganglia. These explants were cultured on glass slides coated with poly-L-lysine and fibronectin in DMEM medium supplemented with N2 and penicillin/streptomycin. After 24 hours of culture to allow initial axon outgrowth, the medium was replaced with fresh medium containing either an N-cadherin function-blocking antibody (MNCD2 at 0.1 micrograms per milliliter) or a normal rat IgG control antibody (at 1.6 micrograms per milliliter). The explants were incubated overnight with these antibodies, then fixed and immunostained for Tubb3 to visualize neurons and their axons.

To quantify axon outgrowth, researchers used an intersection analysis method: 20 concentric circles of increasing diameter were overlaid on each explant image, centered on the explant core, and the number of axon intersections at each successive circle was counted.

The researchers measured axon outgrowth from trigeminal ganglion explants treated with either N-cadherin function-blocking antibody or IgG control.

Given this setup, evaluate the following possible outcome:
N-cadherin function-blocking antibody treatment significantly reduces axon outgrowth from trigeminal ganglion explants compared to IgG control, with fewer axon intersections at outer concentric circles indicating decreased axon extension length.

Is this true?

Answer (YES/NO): NO